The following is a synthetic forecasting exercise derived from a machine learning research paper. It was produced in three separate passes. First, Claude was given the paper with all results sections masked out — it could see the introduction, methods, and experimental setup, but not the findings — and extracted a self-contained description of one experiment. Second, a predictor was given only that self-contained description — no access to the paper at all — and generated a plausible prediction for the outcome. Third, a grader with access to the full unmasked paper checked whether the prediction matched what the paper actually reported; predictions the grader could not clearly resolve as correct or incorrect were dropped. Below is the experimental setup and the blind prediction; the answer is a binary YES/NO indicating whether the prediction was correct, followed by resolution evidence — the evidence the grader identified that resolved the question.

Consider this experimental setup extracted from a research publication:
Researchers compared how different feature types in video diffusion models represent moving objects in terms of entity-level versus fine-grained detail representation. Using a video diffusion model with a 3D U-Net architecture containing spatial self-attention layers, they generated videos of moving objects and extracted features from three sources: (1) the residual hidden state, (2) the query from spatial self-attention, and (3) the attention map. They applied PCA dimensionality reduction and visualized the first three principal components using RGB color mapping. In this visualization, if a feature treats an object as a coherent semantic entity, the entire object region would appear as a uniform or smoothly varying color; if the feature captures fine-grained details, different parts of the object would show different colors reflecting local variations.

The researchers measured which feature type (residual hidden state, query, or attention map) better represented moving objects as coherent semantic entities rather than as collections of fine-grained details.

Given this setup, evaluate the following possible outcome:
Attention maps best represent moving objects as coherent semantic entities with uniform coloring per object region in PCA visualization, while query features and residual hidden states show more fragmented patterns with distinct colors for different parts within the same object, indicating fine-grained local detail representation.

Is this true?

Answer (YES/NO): NO